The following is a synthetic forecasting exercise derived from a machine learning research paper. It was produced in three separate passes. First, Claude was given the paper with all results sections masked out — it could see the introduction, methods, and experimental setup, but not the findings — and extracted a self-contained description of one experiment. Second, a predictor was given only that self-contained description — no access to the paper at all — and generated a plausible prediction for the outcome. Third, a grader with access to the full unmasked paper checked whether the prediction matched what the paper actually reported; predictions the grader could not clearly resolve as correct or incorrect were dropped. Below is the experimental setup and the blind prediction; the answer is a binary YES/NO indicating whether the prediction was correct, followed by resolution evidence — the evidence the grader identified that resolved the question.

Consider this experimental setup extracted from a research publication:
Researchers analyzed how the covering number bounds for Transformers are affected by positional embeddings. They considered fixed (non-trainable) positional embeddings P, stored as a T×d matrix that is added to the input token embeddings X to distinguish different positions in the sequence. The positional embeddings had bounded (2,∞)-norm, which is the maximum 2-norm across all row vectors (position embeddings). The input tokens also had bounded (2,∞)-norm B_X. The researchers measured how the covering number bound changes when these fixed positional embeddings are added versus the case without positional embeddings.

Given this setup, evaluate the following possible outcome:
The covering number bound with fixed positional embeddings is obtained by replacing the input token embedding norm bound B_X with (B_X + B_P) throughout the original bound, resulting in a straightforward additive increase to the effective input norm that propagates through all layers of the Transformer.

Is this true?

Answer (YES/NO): YES